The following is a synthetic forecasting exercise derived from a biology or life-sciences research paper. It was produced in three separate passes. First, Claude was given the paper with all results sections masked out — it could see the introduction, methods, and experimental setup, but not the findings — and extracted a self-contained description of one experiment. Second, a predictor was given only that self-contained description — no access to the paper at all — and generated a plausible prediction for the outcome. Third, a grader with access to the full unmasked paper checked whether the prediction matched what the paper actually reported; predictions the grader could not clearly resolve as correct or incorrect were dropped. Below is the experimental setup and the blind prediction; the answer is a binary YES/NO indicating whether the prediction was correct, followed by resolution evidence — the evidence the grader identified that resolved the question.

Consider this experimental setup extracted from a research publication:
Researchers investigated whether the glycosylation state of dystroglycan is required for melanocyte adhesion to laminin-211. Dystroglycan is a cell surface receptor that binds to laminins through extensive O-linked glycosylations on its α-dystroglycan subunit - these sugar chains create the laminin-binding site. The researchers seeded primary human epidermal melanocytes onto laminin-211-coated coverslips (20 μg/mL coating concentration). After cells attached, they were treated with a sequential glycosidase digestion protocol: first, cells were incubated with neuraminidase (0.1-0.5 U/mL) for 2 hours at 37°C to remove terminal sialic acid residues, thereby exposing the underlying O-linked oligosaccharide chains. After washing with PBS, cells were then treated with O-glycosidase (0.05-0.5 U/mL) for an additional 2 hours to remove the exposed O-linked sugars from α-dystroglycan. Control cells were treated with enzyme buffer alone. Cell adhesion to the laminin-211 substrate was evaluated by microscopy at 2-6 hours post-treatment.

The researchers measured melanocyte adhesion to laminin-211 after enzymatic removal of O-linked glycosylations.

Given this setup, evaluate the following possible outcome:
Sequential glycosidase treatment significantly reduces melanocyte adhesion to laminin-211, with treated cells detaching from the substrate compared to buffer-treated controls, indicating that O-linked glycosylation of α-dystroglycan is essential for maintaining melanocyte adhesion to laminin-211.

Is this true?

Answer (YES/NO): YES